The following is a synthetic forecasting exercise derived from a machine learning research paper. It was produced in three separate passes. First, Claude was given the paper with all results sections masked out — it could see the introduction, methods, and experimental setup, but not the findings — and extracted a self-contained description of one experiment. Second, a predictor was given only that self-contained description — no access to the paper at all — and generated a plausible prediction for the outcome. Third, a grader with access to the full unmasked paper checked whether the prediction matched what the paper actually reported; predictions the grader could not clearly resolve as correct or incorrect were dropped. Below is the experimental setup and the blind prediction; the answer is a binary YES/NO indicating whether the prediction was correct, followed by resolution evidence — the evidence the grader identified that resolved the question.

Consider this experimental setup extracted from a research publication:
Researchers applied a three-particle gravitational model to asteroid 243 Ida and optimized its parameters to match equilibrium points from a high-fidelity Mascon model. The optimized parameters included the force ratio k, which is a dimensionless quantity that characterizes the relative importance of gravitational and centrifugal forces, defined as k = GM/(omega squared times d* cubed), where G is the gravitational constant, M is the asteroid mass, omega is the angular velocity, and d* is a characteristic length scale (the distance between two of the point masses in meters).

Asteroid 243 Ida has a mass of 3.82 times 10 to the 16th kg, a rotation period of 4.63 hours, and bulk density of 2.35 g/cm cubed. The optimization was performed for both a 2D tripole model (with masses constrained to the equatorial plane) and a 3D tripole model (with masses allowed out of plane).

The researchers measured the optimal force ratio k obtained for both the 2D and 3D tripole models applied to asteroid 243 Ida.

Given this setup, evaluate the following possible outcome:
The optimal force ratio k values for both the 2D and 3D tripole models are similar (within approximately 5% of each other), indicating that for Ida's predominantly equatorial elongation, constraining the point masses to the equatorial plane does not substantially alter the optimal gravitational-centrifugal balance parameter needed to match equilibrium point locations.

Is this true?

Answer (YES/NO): NO